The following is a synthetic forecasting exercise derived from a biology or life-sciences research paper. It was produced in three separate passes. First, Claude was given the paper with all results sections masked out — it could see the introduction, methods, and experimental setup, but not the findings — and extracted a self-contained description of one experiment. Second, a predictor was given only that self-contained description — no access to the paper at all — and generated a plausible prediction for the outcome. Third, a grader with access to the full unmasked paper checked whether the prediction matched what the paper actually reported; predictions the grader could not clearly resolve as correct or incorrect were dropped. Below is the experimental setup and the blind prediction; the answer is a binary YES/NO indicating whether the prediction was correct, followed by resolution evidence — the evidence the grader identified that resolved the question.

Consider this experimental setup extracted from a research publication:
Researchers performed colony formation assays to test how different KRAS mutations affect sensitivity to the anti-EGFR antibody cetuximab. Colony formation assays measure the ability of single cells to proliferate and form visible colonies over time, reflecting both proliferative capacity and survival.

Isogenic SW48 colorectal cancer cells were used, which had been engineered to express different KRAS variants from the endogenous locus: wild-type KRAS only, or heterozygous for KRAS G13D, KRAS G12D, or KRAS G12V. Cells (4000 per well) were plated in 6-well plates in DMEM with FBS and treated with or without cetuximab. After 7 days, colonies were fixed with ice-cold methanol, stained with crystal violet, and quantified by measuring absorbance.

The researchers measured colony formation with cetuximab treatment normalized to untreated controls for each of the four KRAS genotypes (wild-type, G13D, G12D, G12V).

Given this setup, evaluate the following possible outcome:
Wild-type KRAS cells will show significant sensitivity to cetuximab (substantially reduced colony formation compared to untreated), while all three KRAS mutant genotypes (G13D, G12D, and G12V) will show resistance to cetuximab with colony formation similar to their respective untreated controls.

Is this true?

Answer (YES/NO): NO